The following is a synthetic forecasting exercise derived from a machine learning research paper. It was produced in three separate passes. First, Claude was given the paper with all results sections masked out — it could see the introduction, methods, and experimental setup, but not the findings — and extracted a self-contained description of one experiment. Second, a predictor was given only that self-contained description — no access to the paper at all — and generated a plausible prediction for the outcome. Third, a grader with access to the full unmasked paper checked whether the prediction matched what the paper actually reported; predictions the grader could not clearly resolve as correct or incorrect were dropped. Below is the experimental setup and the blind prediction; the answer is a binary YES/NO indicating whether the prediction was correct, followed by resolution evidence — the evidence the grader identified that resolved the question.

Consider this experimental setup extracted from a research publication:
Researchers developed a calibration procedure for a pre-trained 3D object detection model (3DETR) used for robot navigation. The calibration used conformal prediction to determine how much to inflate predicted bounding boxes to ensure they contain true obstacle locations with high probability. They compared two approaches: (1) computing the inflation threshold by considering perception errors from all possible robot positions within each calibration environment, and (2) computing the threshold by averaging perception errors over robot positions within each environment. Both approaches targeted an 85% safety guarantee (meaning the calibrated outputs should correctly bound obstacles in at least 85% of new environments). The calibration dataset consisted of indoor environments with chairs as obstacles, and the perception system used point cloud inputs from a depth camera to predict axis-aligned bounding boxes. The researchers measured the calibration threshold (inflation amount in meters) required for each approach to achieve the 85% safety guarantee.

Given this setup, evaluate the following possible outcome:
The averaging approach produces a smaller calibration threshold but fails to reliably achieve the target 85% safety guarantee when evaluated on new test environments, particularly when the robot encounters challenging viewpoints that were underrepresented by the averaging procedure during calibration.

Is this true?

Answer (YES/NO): YES